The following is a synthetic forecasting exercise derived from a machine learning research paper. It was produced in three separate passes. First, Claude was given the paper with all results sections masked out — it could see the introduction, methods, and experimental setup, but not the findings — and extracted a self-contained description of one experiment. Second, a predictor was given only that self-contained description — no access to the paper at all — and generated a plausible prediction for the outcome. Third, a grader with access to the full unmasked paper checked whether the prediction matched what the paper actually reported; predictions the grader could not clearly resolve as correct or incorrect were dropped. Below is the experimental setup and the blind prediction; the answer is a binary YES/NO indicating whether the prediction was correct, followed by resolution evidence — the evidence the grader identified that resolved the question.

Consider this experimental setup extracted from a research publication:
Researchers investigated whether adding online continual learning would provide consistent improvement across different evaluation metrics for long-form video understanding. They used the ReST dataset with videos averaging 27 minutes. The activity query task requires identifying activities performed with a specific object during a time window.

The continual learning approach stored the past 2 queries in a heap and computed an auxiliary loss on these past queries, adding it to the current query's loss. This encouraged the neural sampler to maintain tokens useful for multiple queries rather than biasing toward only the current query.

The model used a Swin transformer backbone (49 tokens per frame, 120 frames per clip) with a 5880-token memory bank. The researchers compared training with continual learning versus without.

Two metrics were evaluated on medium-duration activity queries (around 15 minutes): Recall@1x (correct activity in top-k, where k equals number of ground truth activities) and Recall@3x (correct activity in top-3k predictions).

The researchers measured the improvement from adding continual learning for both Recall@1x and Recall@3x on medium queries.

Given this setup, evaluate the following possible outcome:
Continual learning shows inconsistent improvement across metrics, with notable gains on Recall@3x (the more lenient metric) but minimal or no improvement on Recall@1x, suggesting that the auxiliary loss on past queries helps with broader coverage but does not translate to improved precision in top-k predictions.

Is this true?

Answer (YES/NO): NO